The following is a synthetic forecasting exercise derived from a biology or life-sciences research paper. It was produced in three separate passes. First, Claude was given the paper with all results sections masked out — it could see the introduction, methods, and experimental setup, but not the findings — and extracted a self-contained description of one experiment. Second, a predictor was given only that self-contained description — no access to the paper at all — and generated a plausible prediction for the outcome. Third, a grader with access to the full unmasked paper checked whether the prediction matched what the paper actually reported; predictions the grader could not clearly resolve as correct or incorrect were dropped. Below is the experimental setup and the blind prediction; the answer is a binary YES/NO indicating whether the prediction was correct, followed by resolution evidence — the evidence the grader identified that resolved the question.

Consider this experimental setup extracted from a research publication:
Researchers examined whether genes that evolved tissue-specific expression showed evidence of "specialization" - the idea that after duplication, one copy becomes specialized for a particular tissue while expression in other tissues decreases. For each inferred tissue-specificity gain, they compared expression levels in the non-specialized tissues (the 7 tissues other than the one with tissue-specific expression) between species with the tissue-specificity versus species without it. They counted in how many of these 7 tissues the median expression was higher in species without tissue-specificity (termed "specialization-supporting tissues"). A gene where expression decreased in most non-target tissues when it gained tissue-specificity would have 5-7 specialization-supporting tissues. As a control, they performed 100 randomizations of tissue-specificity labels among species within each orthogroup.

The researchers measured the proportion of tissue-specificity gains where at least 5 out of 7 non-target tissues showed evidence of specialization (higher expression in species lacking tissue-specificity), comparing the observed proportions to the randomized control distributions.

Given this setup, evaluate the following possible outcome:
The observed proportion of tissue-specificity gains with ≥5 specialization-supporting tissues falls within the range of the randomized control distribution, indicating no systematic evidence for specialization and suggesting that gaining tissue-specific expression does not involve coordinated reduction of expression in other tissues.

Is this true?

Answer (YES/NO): NO